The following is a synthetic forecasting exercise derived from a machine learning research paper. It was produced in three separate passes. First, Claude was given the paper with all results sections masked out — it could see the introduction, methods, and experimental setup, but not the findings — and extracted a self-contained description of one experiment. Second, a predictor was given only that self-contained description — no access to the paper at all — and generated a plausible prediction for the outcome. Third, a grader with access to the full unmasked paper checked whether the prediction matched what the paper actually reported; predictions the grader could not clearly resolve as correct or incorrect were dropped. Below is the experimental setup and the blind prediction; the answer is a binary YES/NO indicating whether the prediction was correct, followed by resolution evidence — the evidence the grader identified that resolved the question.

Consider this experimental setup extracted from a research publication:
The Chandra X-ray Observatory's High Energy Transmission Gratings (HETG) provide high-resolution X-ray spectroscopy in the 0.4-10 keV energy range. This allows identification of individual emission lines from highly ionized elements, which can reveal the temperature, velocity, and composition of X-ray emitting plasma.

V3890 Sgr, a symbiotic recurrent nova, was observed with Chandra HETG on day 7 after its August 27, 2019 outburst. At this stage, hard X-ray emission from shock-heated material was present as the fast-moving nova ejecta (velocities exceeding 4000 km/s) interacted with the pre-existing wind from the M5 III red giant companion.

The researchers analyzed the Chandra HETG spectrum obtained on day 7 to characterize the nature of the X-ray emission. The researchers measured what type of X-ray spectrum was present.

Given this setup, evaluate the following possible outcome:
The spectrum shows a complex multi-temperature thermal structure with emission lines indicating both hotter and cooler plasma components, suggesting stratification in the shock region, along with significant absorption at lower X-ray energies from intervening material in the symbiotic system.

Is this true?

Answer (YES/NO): YES